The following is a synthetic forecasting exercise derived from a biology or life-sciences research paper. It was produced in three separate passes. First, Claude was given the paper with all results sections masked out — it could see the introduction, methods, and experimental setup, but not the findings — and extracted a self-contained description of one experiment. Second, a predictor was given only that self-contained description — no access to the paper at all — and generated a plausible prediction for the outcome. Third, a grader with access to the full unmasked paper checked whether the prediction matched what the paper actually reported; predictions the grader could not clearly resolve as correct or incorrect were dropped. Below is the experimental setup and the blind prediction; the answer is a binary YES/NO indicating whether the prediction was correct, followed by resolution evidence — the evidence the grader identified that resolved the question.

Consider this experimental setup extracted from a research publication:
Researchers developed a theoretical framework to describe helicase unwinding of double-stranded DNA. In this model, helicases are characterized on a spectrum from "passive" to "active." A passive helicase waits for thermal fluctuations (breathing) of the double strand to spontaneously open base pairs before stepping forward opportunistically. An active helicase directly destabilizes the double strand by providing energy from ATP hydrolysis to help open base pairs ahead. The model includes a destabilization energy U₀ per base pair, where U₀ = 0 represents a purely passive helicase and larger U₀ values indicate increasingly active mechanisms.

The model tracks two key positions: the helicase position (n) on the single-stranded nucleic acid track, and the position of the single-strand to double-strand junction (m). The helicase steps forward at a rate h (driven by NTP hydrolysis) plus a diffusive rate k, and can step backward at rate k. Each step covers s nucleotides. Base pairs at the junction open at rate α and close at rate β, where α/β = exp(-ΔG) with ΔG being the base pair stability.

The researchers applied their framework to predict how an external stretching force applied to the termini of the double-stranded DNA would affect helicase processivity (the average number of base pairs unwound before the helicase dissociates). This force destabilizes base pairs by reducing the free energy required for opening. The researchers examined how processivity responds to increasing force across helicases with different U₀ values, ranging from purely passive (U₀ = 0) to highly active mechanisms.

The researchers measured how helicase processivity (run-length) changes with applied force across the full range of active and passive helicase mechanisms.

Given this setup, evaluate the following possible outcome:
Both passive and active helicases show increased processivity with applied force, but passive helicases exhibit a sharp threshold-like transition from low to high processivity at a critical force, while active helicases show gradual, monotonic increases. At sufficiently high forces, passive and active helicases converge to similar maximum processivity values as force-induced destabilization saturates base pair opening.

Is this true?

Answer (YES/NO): NO